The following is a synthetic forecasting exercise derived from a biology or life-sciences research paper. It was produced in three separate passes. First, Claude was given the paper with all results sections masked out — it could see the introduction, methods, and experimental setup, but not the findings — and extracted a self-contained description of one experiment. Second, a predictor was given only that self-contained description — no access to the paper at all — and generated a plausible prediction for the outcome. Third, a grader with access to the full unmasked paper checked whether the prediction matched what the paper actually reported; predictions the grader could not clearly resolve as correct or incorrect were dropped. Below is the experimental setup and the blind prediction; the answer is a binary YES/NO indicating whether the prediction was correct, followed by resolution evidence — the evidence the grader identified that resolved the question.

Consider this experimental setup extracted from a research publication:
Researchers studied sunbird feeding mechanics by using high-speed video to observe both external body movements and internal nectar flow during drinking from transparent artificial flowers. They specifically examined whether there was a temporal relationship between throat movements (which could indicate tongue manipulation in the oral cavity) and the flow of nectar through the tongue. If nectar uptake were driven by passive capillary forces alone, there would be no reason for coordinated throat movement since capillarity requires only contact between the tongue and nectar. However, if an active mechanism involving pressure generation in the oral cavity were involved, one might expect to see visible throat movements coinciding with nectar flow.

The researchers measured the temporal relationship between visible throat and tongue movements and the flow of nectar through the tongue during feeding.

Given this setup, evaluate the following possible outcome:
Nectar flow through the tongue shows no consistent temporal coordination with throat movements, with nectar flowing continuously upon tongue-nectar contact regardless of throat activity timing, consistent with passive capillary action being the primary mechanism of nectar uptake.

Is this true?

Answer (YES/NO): NO